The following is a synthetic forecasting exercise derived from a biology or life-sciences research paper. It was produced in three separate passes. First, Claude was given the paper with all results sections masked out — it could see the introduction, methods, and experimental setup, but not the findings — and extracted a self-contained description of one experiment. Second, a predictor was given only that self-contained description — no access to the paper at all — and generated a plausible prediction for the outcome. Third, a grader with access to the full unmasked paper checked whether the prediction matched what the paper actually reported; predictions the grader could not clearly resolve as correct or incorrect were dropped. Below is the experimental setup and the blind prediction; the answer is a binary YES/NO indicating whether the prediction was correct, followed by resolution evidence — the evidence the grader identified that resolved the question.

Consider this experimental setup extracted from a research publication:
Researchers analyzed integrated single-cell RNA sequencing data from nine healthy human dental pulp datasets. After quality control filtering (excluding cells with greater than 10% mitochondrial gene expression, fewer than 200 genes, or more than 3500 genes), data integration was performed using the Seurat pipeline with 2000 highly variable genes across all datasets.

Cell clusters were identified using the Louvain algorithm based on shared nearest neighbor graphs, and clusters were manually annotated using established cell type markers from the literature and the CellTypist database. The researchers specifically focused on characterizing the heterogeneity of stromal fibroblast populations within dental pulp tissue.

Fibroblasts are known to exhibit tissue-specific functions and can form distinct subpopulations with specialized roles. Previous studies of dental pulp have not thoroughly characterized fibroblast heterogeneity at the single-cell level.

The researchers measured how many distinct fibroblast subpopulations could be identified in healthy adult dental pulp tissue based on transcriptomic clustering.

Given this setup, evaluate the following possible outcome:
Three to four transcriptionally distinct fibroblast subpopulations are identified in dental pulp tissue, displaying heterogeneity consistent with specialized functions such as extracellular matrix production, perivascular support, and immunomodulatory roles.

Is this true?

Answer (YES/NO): NO